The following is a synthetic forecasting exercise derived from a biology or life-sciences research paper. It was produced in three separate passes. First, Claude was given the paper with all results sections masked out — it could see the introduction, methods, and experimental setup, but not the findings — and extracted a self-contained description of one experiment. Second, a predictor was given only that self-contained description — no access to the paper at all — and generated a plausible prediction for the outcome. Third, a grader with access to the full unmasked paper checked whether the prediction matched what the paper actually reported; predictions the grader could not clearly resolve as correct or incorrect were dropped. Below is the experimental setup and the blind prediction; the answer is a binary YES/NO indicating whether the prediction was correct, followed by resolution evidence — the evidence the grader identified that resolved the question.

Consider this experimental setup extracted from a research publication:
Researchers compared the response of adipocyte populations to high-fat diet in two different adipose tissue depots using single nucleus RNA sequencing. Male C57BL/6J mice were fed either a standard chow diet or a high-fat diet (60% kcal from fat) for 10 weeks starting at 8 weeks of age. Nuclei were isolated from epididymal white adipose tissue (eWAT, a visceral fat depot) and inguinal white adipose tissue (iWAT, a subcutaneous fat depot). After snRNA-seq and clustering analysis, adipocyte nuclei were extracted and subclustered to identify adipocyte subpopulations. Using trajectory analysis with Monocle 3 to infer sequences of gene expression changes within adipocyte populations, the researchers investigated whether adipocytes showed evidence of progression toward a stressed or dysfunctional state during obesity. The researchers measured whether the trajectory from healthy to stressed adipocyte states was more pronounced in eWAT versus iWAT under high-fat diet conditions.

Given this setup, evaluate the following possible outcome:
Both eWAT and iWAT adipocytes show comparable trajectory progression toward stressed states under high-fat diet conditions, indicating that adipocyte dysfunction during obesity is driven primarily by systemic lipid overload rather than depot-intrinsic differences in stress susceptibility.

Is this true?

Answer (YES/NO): NO